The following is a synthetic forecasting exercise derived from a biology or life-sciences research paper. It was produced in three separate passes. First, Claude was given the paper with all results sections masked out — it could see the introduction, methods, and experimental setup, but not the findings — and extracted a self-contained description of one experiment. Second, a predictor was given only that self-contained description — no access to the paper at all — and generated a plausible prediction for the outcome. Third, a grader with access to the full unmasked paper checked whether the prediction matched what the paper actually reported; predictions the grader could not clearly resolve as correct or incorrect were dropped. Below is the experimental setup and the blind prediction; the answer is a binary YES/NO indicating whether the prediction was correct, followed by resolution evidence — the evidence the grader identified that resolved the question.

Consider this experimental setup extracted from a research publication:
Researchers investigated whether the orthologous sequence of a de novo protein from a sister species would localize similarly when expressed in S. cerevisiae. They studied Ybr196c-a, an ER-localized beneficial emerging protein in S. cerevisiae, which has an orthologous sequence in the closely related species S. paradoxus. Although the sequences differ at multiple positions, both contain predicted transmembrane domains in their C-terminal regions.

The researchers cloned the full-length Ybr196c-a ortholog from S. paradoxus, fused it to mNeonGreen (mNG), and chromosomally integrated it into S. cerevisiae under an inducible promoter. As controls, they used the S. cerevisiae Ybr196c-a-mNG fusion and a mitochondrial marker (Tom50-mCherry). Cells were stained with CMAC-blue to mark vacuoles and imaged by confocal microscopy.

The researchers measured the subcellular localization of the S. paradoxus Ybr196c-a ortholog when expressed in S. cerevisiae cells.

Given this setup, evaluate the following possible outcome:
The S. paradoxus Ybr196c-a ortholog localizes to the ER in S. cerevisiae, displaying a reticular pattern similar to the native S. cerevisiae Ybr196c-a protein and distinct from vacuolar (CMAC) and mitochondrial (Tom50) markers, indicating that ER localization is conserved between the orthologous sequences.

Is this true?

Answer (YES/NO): YES